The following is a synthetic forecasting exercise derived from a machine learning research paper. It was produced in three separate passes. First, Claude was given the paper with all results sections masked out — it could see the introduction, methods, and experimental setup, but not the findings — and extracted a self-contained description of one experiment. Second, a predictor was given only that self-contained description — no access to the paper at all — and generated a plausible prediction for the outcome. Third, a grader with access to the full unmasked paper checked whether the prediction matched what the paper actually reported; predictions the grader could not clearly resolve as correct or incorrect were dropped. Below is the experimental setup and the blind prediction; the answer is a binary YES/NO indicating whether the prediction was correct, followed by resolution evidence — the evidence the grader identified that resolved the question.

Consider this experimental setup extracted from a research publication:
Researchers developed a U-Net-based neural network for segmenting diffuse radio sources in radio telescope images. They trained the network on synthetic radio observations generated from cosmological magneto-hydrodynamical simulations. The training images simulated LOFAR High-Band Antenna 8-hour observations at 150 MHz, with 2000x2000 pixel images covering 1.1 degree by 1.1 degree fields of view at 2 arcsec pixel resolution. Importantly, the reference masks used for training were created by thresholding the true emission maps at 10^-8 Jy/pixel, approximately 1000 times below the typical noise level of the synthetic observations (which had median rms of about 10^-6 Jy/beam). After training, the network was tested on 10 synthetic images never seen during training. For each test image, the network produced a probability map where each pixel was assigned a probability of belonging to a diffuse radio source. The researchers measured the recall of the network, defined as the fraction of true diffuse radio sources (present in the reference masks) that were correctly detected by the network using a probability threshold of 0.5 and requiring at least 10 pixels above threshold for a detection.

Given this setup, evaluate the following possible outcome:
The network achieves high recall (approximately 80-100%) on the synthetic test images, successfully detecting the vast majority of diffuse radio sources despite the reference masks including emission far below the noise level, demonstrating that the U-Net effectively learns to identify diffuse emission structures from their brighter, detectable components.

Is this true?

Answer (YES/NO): NO